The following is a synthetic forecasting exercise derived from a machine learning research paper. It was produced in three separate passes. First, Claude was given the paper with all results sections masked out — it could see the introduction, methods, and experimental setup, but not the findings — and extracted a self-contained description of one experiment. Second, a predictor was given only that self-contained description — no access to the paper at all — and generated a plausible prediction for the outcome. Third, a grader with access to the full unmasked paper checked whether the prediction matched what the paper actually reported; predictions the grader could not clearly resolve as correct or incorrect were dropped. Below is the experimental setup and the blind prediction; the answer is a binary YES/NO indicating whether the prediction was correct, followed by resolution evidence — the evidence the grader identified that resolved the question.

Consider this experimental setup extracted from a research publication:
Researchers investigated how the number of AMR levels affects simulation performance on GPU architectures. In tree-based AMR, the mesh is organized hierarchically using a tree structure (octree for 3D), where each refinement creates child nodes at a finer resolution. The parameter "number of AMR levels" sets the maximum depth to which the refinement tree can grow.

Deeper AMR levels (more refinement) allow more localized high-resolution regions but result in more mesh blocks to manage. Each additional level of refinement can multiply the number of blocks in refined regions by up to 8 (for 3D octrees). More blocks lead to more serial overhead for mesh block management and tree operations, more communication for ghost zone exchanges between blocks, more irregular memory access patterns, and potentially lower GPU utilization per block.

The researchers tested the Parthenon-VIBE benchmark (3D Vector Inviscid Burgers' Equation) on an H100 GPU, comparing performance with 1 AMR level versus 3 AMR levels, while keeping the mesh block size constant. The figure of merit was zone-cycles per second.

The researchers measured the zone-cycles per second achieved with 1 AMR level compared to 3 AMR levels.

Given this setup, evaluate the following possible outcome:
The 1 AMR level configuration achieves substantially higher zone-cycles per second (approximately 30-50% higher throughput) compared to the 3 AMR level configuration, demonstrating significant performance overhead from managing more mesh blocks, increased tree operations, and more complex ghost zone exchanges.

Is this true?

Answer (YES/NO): NO